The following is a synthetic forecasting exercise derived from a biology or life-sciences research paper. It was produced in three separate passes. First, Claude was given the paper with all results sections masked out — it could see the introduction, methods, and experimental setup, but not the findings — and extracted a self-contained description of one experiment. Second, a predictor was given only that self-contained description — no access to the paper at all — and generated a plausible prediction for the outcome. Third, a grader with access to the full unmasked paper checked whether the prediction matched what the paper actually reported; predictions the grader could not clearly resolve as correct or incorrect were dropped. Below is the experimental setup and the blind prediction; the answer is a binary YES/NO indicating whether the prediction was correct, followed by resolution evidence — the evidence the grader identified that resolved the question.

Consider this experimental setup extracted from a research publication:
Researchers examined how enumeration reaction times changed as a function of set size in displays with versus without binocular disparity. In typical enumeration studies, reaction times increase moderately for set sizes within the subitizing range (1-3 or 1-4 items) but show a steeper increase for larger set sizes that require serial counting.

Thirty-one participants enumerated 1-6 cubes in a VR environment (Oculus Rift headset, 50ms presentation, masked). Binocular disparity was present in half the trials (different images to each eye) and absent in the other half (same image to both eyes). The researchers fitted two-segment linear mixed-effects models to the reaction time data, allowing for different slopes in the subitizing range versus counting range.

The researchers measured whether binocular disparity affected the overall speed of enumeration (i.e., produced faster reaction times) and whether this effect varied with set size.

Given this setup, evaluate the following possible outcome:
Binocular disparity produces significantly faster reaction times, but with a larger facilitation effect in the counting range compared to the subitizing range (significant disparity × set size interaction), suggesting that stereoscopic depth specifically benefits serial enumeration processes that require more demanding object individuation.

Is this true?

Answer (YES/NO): NO